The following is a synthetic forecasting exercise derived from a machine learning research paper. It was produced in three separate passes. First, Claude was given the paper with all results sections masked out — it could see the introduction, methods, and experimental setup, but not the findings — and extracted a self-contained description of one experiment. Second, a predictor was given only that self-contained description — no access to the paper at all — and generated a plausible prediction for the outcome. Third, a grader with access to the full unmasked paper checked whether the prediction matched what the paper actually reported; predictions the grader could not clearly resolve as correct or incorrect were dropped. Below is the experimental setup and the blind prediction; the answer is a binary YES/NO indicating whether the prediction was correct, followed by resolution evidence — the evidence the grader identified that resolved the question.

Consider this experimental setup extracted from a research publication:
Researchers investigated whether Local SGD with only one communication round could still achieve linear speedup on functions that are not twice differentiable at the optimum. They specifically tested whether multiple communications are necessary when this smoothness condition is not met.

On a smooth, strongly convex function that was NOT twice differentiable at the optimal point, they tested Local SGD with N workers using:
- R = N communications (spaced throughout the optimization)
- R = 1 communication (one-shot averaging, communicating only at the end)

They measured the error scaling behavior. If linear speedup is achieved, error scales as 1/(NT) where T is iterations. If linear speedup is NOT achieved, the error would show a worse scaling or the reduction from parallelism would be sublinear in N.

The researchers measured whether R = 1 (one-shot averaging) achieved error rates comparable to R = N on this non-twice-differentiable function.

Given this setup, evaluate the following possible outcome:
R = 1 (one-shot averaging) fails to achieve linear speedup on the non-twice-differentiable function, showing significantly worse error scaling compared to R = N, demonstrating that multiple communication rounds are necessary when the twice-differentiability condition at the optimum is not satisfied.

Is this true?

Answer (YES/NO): YES